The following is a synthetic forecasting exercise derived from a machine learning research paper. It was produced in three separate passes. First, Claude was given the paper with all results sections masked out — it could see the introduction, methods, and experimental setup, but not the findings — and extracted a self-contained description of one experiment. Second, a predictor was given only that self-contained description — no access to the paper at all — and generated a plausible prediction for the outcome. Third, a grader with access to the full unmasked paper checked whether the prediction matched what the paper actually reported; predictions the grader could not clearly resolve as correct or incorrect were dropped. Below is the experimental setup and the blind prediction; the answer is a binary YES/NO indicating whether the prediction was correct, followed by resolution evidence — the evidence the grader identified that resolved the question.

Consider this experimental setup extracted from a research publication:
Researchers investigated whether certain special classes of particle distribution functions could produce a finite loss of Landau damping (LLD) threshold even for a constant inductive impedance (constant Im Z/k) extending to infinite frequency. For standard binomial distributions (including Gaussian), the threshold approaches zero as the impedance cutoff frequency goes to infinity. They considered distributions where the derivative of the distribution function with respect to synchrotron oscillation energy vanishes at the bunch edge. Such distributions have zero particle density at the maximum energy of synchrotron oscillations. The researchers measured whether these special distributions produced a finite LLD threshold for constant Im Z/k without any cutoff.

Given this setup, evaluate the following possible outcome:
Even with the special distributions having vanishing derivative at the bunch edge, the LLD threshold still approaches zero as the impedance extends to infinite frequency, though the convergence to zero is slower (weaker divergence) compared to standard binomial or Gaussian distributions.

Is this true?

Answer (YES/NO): NO